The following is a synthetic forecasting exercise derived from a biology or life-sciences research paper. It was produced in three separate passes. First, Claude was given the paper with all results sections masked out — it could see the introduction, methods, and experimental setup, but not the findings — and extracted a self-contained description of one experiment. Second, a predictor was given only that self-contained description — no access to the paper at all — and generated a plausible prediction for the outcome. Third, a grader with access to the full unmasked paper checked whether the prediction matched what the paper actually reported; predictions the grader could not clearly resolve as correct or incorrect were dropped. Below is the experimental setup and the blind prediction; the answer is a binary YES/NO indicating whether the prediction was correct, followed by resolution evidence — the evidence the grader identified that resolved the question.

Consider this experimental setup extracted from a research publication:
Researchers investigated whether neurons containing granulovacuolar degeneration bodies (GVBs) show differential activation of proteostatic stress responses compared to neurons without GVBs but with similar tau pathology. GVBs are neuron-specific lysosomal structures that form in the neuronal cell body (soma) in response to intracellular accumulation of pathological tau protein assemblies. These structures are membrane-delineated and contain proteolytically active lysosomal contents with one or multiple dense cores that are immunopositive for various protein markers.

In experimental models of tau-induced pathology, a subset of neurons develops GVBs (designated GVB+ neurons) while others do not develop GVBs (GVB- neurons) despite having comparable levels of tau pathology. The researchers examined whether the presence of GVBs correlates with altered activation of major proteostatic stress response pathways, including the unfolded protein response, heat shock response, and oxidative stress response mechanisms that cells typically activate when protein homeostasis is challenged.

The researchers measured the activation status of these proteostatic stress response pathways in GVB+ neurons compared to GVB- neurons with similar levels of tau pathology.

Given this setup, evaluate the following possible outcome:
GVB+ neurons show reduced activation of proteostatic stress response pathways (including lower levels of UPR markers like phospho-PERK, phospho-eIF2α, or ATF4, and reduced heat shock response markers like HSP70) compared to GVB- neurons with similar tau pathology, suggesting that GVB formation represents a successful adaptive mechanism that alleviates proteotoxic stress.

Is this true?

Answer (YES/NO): NO